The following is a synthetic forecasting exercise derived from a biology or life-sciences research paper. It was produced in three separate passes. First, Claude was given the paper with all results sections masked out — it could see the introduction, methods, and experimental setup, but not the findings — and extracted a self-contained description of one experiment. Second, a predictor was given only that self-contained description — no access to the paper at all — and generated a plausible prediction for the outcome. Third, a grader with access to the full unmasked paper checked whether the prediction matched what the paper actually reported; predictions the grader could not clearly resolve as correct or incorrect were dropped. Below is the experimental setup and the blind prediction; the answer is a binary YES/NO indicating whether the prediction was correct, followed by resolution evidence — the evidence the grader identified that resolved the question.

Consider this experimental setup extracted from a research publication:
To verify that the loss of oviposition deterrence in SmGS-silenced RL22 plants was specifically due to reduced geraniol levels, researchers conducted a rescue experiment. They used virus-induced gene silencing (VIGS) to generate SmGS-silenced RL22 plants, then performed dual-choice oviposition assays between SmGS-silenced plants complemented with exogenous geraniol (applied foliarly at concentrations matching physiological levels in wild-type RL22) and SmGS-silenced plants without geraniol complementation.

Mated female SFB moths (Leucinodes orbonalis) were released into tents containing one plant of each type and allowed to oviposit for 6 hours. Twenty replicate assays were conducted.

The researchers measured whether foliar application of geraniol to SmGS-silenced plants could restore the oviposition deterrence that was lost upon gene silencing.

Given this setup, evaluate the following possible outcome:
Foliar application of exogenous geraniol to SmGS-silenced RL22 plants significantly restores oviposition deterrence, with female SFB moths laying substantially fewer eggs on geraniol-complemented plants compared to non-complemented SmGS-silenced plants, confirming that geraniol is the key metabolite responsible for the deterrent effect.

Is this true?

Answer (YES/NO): YES